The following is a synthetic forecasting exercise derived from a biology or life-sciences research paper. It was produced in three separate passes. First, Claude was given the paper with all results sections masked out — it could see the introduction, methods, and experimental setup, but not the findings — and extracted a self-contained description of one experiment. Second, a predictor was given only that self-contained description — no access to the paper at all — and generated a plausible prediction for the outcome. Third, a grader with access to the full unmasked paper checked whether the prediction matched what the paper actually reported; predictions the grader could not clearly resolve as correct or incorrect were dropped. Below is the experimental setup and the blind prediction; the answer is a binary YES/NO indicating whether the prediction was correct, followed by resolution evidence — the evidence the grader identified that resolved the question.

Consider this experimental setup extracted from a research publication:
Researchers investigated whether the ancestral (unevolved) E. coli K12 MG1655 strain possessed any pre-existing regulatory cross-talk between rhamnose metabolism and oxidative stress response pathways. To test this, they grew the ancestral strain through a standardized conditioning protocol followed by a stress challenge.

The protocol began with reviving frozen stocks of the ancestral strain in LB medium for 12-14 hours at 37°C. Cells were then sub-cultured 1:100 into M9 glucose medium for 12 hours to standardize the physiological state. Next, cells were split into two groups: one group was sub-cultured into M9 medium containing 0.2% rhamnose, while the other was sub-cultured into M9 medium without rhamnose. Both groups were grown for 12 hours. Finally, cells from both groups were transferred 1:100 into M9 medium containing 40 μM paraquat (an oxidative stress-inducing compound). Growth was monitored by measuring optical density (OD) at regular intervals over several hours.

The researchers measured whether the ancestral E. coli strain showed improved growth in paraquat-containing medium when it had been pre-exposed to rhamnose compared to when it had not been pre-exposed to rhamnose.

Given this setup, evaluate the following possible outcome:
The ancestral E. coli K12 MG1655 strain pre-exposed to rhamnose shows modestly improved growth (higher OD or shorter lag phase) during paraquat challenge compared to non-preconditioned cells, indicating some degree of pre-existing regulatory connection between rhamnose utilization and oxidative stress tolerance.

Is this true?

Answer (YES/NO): NO